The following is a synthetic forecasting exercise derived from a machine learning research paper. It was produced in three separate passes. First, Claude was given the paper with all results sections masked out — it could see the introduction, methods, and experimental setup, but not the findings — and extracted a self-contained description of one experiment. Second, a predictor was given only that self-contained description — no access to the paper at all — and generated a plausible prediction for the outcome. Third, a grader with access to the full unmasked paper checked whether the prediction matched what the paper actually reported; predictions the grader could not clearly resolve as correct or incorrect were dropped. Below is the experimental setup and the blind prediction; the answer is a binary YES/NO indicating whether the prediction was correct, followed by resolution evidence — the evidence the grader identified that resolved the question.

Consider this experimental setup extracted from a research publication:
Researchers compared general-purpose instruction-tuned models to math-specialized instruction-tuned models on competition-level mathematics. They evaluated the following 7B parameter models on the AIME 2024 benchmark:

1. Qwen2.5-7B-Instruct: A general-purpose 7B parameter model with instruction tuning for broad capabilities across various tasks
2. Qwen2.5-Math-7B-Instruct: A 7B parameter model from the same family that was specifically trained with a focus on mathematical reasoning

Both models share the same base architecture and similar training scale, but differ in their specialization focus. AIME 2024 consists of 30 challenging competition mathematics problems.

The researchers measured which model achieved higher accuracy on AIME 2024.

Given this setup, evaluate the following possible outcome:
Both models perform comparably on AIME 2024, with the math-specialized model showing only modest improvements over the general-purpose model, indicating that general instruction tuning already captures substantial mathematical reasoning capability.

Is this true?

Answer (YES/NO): YES